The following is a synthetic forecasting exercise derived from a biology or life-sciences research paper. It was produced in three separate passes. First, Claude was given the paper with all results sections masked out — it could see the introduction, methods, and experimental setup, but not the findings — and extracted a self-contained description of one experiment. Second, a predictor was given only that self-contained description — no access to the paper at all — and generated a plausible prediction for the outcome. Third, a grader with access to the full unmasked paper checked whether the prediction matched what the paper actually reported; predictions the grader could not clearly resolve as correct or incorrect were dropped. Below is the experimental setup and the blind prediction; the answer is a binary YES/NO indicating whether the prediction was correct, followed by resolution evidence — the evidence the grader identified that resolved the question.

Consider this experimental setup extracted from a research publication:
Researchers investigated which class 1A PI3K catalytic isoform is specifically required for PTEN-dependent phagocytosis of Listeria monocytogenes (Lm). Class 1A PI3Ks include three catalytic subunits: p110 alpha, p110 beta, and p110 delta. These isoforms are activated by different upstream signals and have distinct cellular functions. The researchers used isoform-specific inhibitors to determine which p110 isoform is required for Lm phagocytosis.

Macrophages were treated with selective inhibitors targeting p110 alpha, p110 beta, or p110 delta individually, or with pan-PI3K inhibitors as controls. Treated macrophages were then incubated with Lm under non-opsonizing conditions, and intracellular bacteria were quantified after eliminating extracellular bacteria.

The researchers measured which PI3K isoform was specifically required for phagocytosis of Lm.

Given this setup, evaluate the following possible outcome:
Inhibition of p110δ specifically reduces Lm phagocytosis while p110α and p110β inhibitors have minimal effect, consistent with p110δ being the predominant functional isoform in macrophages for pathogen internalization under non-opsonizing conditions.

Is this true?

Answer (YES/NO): NO